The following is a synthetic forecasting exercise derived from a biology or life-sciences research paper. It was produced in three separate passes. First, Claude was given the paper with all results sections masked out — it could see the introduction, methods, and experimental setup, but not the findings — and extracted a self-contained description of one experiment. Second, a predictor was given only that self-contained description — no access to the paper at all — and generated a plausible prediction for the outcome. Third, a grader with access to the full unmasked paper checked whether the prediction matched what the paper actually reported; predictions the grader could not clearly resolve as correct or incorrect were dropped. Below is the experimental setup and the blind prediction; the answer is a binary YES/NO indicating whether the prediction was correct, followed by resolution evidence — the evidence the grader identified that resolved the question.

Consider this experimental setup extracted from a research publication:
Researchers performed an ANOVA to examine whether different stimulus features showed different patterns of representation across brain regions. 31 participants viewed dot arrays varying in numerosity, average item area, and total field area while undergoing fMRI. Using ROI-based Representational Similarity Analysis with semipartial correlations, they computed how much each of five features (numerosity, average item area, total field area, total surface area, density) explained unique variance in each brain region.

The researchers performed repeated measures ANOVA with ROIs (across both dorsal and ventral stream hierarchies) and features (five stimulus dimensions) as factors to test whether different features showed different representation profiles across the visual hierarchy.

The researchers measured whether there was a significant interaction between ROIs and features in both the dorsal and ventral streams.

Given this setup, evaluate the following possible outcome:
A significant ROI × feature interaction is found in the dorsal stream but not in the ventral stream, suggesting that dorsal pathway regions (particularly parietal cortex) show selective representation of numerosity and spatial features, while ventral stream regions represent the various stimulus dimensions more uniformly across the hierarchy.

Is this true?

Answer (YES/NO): NO